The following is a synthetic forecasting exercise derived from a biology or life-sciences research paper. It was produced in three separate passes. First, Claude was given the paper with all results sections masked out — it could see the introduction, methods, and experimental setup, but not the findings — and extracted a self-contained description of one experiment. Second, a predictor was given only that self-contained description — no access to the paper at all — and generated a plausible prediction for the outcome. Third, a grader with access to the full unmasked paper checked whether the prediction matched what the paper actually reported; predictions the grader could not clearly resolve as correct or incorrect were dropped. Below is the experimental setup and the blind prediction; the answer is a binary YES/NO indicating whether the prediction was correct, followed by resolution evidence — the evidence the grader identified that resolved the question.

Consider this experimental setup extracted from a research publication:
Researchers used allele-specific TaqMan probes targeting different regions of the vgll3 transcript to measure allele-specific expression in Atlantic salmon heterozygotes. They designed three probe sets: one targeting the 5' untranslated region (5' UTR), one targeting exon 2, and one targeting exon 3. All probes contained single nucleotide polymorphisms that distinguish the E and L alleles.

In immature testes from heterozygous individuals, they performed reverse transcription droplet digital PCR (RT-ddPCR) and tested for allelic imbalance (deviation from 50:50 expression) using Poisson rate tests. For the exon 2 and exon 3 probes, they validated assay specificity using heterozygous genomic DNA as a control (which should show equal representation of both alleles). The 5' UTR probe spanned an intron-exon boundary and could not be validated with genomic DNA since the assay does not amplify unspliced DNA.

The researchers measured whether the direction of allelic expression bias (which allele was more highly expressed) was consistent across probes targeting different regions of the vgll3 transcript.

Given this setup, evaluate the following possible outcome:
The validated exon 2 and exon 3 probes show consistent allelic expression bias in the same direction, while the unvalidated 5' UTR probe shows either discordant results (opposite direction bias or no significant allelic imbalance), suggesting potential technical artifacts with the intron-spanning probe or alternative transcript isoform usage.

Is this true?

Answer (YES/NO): NO